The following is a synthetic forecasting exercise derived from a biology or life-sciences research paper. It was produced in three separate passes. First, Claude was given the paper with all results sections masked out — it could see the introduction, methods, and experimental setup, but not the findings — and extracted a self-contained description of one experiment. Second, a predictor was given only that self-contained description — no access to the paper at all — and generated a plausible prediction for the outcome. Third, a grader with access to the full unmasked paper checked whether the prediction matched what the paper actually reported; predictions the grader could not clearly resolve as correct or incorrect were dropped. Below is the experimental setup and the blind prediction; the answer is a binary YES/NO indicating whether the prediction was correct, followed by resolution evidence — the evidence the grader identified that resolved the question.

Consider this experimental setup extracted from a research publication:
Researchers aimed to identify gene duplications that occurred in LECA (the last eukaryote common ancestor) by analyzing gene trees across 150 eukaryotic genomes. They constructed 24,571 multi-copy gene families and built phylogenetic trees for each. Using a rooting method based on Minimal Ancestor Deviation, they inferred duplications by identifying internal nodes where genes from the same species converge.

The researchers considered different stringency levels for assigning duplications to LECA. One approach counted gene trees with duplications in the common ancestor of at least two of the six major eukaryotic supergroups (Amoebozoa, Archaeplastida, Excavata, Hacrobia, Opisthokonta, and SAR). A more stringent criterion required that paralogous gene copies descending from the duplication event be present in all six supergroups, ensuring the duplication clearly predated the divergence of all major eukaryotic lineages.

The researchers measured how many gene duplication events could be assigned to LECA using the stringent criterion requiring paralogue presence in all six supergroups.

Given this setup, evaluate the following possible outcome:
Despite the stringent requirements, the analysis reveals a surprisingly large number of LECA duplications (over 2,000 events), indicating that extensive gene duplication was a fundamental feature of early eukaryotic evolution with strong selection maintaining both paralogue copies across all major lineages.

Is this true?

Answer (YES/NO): NO